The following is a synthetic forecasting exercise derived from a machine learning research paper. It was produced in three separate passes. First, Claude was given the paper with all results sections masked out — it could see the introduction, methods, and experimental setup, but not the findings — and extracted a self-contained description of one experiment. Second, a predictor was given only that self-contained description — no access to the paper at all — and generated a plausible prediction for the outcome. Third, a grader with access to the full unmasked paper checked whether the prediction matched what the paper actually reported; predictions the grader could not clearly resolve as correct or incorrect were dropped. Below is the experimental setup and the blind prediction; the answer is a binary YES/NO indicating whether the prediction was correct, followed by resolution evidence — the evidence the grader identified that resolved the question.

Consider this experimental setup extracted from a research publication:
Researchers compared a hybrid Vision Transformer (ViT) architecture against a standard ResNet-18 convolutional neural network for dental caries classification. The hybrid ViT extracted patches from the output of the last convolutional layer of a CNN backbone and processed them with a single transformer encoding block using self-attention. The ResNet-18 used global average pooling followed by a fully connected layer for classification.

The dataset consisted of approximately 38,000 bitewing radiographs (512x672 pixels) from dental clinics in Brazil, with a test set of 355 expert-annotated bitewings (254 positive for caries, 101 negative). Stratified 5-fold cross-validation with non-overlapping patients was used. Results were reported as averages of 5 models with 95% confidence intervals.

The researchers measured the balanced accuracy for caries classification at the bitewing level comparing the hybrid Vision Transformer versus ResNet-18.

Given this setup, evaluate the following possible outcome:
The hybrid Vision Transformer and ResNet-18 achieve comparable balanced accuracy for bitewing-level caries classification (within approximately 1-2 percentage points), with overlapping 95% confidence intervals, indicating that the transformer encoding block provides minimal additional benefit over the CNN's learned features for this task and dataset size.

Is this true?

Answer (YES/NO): YES